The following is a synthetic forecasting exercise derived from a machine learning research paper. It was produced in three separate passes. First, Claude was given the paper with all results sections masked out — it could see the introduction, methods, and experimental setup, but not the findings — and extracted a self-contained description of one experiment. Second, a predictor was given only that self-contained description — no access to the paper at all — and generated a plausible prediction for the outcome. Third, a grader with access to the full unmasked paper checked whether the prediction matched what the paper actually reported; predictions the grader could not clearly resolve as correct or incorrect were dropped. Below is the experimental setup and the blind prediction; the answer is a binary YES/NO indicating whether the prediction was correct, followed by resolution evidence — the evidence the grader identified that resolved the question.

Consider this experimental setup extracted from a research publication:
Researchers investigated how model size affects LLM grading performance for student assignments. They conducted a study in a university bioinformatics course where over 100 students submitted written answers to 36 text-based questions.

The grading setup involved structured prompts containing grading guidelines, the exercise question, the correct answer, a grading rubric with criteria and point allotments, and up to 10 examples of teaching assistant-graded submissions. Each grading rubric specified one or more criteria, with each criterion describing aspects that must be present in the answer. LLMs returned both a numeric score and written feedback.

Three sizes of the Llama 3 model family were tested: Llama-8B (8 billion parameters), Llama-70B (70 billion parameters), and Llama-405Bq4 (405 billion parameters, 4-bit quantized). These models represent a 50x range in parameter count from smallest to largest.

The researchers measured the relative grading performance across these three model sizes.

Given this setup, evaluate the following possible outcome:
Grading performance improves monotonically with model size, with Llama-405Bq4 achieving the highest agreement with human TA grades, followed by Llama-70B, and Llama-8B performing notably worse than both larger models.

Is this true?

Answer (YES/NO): YES